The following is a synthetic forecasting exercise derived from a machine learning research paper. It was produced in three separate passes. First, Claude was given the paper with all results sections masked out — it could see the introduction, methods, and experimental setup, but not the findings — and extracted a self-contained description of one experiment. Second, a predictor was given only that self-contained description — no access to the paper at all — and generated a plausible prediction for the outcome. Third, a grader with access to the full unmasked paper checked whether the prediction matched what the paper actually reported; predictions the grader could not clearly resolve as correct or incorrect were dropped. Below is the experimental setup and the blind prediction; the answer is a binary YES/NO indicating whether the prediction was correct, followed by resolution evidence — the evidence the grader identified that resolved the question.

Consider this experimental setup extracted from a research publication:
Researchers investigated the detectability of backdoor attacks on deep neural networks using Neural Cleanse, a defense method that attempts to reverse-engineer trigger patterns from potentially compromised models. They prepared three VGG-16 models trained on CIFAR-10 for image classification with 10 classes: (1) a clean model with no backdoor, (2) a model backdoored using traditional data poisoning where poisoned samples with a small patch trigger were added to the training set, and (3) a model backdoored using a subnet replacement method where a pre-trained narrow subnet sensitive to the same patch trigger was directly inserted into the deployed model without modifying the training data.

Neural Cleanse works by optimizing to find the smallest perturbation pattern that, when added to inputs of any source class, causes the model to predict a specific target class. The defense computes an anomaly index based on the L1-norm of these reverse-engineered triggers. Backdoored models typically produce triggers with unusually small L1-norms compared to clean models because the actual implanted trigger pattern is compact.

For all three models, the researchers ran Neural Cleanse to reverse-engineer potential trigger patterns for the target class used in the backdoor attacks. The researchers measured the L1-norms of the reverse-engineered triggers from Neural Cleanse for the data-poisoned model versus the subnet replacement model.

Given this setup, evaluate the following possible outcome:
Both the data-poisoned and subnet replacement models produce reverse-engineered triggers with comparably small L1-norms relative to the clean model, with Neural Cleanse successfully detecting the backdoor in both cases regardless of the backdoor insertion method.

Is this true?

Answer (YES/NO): NO